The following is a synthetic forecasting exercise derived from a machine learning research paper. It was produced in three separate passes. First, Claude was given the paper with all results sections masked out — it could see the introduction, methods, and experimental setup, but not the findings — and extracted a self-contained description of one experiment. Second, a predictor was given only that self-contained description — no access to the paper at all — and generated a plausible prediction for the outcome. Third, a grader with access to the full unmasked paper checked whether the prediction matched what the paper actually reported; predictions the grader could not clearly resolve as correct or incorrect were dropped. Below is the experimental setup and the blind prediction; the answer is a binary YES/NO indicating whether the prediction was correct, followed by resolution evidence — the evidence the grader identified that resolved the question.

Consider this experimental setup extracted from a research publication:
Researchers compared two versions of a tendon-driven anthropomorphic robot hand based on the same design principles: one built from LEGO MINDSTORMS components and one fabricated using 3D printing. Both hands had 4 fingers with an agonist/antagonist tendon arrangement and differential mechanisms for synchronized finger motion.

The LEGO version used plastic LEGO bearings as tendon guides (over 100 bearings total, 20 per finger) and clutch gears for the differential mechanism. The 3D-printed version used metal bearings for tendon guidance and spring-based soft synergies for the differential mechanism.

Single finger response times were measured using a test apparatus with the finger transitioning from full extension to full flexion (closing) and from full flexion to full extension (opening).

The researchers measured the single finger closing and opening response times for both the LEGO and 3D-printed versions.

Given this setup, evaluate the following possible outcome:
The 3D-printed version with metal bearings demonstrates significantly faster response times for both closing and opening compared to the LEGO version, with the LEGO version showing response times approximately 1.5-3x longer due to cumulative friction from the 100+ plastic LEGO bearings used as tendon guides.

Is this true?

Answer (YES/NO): YES